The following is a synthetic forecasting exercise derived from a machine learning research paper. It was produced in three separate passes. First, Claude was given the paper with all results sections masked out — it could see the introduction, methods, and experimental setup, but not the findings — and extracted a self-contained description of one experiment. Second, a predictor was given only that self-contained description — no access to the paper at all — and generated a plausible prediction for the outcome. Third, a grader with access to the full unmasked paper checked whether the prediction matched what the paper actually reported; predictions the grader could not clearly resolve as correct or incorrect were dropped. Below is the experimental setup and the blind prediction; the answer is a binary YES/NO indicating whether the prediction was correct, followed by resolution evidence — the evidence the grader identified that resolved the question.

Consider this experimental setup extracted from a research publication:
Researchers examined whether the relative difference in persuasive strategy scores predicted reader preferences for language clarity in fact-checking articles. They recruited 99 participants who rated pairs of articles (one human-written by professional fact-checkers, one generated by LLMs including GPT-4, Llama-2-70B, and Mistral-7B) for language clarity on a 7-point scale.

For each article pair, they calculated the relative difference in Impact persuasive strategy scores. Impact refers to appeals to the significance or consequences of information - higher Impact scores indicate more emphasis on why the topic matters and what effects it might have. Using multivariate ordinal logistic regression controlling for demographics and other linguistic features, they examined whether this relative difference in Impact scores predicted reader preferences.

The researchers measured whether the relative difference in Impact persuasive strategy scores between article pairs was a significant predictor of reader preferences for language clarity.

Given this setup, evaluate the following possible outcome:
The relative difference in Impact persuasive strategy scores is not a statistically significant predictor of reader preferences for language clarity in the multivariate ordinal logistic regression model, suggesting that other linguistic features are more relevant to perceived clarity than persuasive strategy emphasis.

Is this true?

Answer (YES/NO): NO